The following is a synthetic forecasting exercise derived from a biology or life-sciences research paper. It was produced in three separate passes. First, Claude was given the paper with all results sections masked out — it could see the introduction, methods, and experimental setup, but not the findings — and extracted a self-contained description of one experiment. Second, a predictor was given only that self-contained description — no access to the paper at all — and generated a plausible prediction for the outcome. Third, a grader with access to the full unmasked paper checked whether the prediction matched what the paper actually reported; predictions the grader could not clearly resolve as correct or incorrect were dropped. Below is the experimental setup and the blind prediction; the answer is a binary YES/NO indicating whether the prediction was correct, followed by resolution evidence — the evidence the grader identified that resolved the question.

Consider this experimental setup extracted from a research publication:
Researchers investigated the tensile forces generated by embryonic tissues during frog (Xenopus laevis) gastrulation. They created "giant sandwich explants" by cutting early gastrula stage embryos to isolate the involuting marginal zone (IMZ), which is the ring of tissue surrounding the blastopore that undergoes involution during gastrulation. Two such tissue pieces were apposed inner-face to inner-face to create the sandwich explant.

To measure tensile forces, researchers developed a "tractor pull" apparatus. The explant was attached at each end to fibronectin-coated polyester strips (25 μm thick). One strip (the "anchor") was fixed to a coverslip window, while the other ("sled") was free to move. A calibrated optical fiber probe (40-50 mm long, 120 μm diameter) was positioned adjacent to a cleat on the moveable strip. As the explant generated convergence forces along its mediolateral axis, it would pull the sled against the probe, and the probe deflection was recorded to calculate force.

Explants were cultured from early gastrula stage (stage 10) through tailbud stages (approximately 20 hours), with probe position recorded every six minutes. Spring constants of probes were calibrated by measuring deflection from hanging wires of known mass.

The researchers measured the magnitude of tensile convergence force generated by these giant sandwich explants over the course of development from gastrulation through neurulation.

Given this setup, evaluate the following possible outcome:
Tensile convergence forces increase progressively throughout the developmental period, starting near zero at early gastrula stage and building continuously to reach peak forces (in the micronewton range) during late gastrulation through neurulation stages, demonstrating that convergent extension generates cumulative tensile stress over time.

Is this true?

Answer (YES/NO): NO